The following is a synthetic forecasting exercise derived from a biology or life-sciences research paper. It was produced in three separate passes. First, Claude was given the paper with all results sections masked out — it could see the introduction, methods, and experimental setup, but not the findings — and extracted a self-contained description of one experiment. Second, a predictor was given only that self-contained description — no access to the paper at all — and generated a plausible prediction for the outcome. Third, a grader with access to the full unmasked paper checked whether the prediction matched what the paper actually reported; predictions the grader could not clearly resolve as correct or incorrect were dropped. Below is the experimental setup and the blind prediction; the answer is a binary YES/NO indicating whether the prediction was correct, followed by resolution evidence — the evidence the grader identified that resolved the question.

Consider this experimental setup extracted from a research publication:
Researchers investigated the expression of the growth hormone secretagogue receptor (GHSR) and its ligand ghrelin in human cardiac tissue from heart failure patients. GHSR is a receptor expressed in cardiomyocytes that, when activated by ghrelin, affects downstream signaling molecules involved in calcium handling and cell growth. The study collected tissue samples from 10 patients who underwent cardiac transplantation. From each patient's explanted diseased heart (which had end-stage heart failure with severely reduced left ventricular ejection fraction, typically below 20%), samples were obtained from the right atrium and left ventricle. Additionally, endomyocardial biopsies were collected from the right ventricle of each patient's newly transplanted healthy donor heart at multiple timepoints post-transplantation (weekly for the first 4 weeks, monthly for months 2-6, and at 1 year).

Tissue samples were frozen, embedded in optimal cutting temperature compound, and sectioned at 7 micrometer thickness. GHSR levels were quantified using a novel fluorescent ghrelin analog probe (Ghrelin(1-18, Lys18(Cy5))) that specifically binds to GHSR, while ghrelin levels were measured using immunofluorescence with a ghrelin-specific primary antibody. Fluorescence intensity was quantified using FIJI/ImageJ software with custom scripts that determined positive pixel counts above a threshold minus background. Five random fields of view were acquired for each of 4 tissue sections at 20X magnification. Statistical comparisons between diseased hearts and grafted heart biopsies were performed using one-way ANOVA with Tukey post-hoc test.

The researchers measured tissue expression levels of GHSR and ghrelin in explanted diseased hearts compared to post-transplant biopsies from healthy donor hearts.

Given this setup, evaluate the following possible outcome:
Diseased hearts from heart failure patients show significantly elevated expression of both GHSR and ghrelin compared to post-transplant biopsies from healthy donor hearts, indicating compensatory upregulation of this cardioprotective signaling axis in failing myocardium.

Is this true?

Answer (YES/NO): NO